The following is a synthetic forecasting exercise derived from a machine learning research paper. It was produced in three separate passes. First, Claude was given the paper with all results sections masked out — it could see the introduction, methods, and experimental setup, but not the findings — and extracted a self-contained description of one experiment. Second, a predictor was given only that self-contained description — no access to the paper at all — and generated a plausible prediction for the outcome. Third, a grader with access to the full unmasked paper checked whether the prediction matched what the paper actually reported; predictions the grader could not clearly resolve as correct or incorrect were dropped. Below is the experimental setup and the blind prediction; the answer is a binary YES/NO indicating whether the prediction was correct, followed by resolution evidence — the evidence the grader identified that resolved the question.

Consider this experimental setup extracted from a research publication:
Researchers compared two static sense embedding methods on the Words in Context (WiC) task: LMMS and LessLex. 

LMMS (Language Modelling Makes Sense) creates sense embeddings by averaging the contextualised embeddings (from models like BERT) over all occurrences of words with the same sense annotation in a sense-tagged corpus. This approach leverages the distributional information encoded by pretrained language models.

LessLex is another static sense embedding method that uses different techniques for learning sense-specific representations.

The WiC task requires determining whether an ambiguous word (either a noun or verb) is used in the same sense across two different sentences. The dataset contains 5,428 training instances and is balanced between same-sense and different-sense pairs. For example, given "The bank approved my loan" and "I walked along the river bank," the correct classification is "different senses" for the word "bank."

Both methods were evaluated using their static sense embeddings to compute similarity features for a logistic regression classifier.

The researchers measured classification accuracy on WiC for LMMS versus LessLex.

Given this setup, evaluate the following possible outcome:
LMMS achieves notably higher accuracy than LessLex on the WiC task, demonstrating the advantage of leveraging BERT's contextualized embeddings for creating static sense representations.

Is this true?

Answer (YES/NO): YES